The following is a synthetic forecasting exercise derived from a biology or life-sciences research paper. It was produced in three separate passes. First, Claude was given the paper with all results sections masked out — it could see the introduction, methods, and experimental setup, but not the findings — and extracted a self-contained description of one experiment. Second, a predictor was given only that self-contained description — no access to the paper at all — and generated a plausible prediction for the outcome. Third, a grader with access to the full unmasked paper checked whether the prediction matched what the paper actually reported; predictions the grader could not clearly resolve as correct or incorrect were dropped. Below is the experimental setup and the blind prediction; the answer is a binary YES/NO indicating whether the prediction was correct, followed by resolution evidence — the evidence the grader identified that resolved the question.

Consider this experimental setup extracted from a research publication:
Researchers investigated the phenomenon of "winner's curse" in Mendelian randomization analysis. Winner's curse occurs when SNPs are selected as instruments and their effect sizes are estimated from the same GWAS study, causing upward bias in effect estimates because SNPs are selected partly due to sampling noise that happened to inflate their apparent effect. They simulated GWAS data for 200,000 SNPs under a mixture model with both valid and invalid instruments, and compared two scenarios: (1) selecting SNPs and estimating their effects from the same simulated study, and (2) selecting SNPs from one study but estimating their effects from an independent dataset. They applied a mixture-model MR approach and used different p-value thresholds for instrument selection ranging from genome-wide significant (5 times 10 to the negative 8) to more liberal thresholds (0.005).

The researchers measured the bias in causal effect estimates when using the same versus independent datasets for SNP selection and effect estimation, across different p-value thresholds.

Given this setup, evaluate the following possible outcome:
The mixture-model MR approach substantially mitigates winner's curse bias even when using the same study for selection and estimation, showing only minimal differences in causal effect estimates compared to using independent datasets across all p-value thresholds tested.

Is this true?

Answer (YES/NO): NO